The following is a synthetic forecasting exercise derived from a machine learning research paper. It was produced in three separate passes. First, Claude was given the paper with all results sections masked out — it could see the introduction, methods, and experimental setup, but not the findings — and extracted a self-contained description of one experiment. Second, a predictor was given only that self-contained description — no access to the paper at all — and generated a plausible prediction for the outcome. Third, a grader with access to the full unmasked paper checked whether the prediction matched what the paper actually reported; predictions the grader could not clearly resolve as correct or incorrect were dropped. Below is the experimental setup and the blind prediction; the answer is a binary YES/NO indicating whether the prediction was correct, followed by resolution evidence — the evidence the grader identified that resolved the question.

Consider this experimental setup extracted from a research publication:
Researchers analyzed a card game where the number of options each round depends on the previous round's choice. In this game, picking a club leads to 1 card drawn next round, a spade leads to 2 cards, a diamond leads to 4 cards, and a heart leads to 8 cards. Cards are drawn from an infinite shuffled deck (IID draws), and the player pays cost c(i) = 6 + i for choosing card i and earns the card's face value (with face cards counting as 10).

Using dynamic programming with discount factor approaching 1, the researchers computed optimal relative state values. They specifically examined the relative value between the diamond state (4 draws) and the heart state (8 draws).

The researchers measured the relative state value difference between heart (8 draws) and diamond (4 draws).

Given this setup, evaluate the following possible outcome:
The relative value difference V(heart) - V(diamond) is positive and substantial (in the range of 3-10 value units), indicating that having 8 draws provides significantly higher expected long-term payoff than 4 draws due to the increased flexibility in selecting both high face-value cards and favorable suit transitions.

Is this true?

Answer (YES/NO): NO